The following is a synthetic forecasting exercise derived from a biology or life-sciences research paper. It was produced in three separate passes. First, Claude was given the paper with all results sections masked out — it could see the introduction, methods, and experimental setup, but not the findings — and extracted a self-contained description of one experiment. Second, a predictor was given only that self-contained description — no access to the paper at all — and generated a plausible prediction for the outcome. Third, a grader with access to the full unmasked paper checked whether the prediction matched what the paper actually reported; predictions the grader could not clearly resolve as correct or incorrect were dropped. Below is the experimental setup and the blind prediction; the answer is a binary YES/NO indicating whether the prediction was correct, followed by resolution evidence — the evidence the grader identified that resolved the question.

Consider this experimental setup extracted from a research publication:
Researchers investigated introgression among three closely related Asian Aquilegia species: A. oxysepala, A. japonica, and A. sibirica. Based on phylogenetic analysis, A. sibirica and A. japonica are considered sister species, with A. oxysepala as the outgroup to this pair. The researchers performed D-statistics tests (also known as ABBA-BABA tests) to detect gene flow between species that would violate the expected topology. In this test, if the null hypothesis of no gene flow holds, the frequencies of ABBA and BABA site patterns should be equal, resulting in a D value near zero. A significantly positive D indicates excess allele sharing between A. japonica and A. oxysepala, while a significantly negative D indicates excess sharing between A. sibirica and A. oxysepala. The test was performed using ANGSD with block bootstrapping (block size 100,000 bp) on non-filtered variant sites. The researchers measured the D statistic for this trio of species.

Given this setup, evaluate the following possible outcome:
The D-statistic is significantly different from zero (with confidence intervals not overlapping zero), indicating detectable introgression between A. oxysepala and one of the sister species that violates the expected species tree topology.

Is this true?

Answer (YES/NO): YES